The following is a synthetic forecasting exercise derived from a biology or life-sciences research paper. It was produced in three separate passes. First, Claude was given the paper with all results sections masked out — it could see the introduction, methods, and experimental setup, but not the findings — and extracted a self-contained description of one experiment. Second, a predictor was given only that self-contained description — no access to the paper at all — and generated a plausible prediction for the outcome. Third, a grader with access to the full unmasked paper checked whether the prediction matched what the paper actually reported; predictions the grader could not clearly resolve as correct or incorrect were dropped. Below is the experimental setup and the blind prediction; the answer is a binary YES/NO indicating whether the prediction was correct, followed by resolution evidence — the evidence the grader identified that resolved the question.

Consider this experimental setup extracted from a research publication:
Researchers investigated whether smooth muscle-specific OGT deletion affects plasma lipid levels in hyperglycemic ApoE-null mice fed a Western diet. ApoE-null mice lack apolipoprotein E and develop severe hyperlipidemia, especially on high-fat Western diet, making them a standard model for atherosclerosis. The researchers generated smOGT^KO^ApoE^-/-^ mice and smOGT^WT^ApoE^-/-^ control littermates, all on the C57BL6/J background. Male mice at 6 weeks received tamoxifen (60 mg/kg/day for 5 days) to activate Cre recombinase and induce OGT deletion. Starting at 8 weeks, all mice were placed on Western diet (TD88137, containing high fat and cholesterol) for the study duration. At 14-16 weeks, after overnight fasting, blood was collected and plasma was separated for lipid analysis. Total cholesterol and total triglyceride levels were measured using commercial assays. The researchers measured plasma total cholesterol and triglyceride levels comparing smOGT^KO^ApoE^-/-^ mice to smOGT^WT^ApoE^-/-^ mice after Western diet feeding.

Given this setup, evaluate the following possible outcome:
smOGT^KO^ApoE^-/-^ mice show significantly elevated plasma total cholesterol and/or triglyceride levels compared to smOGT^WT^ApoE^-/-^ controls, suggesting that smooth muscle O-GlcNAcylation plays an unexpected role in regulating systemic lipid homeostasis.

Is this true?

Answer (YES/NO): NO